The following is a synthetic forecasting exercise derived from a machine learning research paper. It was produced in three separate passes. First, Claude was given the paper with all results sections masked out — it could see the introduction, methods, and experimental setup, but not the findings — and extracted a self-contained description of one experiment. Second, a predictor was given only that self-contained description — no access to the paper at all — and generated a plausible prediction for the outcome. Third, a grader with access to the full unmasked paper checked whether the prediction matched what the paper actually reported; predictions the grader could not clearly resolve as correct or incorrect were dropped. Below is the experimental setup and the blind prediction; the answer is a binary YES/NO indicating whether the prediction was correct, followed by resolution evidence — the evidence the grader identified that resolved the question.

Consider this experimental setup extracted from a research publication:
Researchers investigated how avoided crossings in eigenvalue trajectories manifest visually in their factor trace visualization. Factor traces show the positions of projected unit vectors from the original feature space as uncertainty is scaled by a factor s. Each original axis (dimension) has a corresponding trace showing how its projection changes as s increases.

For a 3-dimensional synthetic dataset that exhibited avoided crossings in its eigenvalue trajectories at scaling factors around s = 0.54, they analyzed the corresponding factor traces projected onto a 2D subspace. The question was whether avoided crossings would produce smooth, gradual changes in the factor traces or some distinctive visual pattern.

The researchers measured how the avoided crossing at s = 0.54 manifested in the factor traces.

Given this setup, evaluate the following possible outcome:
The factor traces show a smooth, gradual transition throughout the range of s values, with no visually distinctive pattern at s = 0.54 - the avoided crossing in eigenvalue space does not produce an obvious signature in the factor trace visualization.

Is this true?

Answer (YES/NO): NO